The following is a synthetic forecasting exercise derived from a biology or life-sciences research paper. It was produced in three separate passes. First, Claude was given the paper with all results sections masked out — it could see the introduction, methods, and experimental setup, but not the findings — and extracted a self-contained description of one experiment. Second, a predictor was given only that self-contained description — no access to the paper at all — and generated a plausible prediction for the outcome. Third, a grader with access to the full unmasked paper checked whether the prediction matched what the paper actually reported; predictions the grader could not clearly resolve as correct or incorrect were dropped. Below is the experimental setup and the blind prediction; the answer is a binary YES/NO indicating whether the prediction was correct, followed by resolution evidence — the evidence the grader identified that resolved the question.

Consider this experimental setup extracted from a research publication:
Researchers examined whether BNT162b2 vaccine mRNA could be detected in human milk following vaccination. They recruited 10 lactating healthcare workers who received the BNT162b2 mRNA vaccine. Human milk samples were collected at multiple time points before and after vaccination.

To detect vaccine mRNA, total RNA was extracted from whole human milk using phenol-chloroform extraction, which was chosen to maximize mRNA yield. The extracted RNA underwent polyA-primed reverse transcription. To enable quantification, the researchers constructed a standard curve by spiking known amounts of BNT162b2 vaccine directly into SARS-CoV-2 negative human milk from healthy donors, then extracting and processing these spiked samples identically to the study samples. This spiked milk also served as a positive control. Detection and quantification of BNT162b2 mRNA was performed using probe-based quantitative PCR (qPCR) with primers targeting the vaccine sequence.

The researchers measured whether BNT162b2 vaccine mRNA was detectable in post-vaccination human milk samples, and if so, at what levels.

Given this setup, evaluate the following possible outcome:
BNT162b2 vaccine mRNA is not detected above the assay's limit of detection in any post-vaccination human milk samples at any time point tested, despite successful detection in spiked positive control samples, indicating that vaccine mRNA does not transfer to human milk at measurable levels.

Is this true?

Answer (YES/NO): NO